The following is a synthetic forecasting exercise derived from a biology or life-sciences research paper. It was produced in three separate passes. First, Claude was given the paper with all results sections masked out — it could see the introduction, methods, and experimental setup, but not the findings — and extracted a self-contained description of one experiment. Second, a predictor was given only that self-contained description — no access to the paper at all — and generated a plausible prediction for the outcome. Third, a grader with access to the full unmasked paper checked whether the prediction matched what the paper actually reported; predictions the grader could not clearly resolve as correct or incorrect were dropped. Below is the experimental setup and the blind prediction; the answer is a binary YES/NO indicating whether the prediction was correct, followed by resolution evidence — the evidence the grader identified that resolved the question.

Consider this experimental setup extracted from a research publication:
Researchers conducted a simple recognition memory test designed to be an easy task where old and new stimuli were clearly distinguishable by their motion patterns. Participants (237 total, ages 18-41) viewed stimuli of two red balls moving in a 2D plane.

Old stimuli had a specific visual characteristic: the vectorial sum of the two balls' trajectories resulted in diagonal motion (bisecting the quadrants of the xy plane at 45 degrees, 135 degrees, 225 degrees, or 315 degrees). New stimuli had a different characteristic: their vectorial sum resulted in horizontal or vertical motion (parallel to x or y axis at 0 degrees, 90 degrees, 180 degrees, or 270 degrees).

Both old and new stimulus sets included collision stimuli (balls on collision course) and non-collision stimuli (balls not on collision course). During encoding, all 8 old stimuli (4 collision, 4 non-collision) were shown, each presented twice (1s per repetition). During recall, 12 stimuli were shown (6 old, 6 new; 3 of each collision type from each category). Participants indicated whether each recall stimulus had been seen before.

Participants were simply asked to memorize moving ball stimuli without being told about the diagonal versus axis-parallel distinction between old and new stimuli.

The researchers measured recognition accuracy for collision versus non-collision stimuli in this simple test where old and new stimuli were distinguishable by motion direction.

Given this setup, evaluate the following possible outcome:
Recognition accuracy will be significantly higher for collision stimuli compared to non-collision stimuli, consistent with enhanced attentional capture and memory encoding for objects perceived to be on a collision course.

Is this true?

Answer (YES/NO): NO